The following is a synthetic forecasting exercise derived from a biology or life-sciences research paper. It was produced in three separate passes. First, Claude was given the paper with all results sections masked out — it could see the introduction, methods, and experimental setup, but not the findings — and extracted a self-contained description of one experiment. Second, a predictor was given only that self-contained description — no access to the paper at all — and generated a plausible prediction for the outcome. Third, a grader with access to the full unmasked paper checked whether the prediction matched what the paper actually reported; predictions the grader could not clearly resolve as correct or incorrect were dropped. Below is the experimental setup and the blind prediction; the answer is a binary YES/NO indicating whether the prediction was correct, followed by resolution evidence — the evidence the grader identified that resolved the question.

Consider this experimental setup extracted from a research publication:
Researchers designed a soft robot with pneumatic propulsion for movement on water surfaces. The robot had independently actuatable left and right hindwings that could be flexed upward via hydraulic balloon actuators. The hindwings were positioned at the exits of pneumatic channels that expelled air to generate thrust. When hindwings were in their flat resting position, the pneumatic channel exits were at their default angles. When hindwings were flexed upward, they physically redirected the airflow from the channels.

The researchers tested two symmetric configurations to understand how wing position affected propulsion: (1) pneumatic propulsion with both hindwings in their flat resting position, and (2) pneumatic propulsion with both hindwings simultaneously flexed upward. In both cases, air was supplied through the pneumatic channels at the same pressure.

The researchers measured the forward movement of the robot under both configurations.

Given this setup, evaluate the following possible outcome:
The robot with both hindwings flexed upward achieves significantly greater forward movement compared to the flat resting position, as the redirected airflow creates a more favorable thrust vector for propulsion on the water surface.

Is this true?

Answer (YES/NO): YES